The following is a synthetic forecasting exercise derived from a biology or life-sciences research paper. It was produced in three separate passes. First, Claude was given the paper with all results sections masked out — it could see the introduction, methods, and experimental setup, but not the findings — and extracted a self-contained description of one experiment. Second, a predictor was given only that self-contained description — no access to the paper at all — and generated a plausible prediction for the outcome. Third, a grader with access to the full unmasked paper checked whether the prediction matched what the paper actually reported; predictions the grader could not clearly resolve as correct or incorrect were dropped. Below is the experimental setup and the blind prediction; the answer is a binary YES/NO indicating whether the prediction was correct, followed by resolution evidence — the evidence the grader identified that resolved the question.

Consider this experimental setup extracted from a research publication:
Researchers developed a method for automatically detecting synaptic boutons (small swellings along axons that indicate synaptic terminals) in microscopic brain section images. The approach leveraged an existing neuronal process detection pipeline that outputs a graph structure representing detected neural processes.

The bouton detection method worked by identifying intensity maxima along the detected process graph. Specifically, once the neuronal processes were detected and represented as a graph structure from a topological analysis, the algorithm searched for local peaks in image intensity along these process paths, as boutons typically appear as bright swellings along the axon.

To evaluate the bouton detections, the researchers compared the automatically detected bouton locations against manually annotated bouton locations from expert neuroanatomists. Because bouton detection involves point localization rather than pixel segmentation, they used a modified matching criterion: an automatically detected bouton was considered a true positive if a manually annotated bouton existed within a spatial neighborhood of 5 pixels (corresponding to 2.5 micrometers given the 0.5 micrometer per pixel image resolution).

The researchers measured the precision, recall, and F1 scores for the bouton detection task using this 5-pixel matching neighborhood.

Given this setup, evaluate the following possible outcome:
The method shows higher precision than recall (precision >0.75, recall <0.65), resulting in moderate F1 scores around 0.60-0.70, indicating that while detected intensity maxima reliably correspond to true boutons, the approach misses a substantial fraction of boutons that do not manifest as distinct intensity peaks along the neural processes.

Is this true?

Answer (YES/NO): NO